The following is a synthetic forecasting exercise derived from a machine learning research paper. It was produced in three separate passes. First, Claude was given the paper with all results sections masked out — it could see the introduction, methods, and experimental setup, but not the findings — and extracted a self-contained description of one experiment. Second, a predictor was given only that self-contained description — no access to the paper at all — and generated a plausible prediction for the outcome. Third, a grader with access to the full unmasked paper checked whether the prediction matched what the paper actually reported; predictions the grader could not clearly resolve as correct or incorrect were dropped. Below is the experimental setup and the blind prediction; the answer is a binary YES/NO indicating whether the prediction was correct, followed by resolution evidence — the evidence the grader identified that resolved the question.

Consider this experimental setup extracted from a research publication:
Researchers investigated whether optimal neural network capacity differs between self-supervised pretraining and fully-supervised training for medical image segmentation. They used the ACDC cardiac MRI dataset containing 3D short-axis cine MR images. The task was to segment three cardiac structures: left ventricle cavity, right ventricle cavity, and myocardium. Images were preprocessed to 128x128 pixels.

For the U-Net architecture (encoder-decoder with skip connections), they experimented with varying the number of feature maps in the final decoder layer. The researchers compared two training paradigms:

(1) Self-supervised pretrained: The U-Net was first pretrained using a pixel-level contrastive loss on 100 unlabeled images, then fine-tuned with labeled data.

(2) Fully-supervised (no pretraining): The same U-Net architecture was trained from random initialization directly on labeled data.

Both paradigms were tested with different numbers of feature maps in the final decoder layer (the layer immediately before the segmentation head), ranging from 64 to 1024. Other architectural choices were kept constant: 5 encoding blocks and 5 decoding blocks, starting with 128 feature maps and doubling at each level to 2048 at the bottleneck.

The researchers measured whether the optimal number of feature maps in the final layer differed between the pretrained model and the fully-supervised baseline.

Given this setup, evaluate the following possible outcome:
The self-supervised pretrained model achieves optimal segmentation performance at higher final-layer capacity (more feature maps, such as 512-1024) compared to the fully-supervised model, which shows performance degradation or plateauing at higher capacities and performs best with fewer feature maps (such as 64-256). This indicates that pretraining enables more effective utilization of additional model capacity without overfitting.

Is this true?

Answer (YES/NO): YES